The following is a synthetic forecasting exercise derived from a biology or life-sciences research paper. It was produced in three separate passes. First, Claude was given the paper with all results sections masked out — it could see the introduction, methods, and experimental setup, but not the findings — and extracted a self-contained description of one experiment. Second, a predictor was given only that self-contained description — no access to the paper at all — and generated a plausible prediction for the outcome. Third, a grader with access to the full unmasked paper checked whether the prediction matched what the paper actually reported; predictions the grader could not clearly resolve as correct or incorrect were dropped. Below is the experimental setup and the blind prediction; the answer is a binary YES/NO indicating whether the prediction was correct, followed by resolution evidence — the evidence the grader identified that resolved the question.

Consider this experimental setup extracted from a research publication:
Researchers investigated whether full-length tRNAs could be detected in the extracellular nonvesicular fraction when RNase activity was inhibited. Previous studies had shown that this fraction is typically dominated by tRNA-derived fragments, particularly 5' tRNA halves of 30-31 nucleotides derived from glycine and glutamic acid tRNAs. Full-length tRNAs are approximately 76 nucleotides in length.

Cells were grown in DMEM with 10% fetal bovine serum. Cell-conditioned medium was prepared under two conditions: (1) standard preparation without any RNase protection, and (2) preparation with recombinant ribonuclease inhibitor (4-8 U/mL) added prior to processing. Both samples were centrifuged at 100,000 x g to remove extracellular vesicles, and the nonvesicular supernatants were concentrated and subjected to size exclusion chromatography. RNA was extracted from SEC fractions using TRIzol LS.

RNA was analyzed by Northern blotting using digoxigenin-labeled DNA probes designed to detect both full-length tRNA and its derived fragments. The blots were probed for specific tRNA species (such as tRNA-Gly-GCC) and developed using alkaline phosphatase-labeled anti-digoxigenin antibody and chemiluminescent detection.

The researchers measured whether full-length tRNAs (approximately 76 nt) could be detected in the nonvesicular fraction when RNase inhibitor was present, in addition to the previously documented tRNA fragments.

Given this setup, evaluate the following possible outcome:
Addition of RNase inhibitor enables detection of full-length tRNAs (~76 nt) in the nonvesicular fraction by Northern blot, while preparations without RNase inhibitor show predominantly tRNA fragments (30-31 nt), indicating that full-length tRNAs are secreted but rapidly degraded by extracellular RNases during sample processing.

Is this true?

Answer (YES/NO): YES